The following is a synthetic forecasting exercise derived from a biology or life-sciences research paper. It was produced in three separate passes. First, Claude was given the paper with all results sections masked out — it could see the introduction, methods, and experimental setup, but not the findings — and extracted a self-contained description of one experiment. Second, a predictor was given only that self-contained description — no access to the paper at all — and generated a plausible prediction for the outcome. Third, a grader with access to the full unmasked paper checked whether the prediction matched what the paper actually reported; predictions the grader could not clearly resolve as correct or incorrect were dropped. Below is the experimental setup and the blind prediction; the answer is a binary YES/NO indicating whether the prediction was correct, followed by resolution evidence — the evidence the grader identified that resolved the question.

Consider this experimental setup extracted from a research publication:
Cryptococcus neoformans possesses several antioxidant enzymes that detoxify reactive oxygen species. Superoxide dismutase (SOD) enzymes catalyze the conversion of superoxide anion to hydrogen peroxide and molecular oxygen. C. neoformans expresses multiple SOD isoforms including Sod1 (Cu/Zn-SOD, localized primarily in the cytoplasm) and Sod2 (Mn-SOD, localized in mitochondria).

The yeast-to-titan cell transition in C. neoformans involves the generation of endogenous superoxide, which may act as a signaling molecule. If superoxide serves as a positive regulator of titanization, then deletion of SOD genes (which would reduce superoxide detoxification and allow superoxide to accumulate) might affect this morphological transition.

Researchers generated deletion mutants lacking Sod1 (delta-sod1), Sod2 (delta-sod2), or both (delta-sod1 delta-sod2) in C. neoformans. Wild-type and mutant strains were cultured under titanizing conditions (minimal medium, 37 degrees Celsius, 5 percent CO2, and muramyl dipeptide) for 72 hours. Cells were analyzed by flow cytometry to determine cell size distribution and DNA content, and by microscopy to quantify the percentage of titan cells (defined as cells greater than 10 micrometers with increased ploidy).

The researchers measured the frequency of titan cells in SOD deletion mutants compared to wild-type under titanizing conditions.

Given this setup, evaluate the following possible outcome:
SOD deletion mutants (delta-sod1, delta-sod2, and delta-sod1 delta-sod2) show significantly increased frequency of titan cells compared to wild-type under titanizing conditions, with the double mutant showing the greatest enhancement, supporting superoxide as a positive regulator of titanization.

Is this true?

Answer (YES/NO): NO